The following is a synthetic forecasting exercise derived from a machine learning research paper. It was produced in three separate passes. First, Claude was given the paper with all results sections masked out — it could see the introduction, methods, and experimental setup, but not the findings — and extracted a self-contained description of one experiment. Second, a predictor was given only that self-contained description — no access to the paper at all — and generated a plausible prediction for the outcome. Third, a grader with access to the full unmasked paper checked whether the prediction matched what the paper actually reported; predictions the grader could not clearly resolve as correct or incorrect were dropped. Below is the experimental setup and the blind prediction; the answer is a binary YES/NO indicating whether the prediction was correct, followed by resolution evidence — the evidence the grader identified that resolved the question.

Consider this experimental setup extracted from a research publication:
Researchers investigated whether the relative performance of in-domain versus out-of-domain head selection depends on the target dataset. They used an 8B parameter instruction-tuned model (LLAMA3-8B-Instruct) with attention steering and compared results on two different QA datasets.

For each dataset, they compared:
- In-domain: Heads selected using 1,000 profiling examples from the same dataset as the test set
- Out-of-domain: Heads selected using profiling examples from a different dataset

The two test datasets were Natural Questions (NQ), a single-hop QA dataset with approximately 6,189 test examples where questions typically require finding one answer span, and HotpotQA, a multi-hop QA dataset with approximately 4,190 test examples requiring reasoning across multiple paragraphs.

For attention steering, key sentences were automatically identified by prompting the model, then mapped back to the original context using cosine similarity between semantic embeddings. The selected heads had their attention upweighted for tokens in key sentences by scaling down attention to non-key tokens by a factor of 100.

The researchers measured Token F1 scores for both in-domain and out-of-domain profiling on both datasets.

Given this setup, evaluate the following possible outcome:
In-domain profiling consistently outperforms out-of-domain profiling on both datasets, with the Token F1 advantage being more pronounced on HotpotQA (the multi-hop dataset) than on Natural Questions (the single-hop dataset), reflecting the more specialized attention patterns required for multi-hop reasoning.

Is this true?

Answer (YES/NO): NO